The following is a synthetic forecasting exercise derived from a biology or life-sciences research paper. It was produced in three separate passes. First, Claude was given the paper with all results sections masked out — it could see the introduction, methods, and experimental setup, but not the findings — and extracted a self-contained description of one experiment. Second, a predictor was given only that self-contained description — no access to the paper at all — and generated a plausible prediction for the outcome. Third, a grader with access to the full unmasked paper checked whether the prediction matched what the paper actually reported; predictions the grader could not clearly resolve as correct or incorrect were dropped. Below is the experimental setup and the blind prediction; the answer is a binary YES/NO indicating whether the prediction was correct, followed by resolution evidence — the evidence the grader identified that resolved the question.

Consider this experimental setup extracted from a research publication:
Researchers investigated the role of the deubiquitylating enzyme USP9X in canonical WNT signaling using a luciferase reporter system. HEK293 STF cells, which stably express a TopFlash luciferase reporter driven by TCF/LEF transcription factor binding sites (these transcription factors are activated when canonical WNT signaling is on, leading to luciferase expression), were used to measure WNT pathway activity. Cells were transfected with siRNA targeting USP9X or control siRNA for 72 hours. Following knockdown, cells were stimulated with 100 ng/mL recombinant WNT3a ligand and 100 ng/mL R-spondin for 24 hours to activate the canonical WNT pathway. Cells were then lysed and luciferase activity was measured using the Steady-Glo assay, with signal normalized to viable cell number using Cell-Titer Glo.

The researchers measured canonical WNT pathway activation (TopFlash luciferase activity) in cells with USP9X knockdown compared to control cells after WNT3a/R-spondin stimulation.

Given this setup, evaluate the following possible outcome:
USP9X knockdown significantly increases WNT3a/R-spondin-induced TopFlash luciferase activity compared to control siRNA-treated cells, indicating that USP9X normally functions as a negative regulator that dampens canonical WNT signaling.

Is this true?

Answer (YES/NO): NO